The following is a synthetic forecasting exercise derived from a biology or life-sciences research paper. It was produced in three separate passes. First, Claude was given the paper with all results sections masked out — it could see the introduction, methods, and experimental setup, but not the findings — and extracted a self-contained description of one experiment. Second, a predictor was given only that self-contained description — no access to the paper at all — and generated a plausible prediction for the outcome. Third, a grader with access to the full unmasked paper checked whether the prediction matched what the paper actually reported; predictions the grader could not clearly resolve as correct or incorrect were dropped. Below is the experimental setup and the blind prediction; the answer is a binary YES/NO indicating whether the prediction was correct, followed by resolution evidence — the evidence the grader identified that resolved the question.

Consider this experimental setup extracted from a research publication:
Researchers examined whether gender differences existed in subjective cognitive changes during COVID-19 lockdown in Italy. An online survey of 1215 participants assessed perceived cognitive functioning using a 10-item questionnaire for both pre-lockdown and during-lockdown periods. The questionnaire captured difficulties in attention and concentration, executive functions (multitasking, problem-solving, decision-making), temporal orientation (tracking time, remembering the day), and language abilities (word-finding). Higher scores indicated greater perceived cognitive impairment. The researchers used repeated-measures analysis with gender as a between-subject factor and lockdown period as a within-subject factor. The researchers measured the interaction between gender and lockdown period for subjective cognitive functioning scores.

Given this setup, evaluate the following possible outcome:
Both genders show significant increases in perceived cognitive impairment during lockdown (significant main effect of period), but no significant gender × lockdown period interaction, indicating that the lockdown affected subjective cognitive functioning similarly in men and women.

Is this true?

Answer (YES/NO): NO